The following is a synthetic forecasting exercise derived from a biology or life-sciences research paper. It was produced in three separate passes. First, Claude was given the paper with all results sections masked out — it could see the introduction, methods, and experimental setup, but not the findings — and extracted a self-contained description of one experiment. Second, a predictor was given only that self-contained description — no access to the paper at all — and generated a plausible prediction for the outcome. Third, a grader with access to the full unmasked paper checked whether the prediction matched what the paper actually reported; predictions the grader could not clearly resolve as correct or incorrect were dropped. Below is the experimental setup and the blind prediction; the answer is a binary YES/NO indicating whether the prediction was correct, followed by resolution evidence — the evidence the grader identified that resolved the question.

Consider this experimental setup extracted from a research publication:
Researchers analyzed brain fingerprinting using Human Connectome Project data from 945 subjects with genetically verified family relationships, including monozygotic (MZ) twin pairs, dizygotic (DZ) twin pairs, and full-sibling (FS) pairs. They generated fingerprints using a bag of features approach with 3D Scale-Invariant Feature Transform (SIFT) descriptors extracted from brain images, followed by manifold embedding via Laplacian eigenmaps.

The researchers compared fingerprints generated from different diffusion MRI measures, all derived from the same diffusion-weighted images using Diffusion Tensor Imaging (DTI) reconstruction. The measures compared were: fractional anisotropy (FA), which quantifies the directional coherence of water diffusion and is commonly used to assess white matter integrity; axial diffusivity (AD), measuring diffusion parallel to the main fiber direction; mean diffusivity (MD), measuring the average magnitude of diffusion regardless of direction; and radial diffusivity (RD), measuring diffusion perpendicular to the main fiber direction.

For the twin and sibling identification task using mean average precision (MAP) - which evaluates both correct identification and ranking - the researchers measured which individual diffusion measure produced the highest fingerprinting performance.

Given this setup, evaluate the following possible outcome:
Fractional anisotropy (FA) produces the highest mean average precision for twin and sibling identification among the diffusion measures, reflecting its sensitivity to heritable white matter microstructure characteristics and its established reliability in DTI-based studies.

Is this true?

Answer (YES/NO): YES